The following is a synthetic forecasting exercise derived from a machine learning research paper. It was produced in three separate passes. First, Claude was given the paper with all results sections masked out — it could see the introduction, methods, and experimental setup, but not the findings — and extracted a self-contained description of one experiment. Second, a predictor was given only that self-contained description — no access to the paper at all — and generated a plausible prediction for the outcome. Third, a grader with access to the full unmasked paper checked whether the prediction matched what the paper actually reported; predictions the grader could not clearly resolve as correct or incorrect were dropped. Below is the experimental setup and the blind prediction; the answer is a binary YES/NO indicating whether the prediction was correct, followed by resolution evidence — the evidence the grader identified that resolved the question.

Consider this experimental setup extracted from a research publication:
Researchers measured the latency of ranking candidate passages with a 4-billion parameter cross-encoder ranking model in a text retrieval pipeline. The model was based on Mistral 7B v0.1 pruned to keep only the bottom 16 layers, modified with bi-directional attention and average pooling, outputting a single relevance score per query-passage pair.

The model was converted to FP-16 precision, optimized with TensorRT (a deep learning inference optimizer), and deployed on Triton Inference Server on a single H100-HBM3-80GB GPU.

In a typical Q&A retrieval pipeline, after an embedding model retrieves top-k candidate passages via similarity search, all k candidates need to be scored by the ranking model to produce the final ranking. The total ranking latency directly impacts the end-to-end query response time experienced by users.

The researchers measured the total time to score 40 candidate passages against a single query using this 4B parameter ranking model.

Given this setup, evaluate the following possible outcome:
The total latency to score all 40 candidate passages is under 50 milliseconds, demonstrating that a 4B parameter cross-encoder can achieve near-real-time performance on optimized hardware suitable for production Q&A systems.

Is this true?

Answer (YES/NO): NO